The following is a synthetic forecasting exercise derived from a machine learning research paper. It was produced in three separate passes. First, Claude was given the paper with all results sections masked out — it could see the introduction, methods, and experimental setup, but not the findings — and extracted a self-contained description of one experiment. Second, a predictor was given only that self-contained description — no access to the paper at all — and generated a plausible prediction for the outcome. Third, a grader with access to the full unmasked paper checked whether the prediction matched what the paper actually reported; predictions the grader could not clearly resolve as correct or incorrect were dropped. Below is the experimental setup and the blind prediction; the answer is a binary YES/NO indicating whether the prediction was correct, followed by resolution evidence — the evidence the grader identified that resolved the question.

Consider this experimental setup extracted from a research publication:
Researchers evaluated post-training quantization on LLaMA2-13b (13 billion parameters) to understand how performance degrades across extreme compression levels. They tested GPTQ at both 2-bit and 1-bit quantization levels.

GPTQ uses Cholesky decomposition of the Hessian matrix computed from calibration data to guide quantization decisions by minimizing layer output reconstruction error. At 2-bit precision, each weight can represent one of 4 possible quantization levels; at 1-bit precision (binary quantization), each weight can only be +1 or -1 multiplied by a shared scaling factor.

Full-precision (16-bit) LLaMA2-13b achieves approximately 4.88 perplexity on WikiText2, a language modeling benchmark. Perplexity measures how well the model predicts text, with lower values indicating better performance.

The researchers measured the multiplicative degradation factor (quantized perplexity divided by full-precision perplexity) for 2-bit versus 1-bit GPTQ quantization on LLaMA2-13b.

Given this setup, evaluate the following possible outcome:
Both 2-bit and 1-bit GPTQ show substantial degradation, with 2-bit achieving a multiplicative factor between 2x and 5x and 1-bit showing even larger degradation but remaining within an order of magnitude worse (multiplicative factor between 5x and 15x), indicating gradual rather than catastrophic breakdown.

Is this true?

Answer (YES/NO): NO